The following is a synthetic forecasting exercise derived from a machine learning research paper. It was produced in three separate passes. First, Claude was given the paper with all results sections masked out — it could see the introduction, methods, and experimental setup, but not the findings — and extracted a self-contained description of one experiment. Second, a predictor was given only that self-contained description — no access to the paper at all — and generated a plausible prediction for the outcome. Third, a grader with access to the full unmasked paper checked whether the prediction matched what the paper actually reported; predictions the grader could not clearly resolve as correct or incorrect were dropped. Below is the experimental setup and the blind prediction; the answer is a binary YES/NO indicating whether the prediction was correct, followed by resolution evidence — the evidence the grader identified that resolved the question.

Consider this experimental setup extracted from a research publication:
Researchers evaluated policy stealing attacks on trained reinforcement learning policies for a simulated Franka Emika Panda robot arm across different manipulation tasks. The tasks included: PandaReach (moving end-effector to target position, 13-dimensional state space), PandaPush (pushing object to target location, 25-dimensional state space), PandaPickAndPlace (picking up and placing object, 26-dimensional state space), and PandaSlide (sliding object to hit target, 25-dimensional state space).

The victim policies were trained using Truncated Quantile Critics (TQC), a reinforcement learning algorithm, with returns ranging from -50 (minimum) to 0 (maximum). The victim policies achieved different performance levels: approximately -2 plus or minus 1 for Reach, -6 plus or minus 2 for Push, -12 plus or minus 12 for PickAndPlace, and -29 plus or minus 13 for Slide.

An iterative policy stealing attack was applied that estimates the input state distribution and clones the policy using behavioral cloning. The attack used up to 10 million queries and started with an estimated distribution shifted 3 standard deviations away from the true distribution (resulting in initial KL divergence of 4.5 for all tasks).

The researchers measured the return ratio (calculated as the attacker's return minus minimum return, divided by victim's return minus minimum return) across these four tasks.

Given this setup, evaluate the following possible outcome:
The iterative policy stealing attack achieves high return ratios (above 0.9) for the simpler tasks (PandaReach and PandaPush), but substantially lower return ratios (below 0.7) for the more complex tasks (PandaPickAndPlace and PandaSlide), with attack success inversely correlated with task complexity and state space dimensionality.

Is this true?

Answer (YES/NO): NO